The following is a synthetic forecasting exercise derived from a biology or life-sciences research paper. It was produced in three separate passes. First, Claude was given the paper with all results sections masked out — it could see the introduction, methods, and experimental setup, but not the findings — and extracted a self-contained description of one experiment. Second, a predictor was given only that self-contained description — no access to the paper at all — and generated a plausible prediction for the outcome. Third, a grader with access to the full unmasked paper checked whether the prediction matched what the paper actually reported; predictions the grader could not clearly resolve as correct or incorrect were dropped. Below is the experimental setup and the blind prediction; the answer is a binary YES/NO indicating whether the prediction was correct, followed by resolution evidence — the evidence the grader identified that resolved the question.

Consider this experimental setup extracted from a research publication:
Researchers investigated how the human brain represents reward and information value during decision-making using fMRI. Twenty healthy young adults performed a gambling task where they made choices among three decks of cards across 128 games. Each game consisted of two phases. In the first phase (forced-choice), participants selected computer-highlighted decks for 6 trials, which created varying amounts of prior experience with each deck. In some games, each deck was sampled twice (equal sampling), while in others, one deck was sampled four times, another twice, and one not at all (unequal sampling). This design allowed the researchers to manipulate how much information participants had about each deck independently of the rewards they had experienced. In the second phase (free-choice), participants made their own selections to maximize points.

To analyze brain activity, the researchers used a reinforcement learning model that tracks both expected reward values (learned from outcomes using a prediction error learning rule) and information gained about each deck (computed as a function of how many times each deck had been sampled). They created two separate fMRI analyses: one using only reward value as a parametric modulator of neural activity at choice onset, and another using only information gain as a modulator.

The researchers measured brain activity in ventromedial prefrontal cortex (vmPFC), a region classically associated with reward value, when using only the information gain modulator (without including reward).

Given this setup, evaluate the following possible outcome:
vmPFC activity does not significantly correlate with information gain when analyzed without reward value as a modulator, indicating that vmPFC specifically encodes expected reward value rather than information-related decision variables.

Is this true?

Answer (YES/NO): NO